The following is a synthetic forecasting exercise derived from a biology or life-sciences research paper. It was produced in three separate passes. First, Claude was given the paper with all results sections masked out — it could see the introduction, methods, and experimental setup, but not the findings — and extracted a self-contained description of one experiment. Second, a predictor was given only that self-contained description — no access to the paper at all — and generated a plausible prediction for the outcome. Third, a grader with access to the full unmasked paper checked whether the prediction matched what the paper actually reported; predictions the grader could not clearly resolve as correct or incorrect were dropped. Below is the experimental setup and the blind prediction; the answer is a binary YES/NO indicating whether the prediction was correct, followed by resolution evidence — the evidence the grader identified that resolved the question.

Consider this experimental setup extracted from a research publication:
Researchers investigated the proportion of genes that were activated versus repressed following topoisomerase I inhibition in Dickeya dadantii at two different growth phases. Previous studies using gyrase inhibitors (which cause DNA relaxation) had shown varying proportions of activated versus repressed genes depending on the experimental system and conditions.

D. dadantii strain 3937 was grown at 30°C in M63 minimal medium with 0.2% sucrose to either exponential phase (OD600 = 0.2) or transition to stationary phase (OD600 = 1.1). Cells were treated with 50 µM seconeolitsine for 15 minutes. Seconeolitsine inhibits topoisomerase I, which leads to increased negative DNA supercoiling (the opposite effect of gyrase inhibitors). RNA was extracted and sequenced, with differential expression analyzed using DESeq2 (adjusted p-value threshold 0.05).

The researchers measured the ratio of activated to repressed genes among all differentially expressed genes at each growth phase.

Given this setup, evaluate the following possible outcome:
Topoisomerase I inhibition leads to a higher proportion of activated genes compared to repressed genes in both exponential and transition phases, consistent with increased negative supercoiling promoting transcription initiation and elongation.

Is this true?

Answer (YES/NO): NO